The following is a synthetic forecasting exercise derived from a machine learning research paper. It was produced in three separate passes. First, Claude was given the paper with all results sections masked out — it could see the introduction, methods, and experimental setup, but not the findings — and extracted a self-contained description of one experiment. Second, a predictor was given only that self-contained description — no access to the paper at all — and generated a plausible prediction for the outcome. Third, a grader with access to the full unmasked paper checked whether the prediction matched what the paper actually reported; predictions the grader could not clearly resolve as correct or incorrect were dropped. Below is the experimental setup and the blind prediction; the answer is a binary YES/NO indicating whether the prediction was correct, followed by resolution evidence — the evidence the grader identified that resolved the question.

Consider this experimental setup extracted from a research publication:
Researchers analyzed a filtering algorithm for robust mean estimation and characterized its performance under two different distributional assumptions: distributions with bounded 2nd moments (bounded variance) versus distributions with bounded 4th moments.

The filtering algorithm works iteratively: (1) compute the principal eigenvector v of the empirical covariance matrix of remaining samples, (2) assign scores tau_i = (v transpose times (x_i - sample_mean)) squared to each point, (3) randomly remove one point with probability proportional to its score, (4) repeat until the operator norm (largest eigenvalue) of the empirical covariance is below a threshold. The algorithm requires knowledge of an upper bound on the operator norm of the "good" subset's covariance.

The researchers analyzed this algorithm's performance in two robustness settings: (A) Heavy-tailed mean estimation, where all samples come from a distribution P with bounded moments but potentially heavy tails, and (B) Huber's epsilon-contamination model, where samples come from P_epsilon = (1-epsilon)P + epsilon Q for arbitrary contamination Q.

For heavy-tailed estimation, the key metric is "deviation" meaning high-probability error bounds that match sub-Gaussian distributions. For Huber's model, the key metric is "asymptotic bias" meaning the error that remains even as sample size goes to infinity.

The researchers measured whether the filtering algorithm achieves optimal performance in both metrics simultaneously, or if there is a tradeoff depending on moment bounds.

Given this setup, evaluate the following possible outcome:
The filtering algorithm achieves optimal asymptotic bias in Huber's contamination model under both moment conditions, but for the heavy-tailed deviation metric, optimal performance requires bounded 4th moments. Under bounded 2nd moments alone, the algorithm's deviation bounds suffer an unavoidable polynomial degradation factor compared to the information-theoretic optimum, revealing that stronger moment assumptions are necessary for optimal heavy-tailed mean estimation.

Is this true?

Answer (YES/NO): NO